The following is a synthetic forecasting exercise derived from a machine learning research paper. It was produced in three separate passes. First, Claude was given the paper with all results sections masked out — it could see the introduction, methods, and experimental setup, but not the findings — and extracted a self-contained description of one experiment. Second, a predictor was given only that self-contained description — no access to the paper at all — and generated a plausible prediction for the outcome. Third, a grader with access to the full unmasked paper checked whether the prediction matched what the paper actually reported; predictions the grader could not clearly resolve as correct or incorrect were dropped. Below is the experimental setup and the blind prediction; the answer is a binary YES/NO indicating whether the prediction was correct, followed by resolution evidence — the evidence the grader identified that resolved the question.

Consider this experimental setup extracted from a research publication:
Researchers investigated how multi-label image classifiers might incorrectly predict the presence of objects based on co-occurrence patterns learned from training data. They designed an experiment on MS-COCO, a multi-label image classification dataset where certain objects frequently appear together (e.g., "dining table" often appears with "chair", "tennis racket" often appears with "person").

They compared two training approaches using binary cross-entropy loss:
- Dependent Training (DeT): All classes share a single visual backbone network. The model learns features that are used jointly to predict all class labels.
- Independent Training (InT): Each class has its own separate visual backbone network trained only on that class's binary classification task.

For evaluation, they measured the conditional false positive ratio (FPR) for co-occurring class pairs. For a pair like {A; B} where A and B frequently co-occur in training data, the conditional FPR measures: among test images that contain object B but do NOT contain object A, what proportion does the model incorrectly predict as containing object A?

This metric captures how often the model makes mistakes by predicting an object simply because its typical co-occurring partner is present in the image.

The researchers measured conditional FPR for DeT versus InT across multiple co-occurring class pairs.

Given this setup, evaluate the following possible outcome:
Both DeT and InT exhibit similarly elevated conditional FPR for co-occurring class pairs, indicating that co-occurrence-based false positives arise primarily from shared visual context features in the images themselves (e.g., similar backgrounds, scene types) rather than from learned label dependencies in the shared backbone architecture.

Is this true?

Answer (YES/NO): NO